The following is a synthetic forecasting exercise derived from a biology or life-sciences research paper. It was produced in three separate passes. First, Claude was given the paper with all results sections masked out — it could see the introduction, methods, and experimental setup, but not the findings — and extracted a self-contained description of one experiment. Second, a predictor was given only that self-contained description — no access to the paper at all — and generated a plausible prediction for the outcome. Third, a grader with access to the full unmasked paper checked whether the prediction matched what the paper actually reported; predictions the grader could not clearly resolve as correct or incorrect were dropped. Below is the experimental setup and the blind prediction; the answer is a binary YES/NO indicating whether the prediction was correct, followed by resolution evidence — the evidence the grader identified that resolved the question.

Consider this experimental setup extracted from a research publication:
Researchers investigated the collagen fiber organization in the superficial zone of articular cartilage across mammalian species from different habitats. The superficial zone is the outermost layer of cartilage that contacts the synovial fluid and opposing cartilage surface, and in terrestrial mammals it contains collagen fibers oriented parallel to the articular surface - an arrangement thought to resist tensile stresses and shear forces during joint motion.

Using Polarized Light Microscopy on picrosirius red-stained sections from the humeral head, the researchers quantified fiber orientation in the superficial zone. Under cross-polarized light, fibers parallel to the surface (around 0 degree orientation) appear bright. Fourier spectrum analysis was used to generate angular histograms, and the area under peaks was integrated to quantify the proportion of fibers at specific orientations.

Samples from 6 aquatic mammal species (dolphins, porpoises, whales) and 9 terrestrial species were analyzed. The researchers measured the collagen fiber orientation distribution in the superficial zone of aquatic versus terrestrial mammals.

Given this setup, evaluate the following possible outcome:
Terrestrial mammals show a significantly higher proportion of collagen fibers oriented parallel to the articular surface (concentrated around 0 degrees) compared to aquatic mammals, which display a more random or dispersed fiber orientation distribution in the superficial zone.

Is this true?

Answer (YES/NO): YES